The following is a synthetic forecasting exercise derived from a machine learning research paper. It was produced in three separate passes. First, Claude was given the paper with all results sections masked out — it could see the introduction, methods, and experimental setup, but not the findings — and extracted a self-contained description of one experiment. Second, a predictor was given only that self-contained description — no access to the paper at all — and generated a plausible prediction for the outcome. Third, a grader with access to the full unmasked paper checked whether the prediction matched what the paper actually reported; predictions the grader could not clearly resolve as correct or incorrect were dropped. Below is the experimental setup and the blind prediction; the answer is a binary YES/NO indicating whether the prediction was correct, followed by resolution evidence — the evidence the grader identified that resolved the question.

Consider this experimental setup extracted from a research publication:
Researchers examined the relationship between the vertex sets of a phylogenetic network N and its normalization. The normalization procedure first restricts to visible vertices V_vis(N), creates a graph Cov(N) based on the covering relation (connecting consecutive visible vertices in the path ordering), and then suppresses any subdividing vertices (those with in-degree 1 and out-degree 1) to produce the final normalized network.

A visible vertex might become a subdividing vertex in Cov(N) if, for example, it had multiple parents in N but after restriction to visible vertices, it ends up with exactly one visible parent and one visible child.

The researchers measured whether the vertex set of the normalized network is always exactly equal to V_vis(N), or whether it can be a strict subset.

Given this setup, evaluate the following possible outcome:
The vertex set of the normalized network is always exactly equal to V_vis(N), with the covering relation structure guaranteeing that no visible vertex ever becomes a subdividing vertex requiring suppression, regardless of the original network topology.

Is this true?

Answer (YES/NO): NO